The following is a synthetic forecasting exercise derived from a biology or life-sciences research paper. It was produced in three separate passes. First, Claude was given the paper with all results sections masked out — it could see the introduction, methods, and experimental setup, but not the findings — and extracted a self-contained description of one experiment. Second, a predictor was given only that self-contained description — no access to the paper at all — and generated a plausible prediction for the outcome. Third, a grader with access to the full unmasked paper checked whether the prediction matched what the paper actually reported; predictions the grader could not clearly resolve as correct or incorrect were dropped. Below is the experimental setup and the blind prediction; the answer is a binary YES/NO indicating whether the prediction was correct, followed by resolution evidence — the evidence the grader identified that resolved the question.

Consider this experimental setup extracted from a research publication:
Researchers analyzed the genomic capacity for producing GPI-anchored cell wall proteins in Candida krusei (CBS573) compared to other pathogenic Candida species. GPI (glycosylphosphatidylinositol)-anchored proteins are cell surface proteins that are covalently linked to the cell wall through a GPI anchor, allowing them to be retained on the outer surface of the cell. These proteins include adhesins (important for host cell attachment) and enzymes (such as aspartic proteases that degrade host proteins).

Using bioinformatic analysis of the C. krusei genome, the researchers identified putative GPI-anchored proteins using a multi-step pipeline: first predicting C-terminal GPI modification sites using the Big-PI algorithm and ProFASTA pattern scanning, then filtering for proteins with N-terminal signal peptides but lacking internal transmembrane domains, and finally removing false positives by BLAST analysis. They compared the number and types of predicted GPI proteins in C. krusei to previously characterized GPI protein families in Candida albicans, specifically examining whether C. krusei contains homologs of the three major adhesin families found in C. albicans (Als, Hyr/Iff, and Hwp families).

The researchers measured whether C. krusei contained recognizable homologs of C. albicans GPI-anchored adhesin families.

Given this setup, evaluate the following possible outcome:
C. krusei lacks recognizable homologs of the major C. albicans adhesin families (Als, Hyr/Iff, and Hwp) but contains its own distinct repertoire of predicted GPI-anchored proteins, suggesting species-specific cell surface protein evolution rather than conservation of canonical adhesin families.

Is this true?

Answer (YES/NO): YES